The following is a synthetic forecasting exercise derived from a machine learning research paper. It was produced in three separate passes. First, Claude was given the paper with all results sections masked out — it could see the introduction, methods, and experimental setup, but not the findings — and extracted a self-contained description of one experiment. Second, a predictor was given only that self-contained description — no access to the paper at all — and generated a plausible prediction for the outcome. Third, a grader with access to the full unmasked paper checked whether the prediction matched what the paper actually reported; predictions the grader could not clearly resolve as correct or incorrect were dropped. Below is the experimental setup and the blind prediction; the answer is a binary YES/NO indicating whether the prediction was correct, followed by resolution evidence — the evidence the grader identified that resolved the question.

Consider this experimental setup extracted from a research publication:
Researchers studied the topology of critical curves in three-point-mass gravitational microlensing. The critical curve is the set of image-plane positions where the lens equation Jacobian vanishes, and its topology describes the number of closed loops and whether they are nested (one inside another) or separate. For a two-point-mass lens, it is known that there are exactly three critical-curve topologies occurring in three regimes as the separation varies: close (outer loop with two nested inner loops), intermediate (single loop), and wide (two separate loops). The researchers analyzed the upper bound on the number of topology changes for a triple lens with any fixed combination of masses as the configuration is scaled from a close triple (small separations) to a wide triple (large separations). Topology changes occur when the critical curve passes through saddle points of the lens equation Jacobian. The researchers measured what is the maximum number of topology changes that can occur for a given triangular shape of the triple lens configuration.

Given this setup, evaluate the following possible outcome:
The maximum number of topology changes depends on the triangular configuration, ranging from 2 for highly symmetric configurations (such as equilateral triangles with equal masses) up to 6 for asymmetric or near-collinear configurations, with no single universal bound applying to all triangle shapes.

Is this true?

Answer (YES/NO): NO